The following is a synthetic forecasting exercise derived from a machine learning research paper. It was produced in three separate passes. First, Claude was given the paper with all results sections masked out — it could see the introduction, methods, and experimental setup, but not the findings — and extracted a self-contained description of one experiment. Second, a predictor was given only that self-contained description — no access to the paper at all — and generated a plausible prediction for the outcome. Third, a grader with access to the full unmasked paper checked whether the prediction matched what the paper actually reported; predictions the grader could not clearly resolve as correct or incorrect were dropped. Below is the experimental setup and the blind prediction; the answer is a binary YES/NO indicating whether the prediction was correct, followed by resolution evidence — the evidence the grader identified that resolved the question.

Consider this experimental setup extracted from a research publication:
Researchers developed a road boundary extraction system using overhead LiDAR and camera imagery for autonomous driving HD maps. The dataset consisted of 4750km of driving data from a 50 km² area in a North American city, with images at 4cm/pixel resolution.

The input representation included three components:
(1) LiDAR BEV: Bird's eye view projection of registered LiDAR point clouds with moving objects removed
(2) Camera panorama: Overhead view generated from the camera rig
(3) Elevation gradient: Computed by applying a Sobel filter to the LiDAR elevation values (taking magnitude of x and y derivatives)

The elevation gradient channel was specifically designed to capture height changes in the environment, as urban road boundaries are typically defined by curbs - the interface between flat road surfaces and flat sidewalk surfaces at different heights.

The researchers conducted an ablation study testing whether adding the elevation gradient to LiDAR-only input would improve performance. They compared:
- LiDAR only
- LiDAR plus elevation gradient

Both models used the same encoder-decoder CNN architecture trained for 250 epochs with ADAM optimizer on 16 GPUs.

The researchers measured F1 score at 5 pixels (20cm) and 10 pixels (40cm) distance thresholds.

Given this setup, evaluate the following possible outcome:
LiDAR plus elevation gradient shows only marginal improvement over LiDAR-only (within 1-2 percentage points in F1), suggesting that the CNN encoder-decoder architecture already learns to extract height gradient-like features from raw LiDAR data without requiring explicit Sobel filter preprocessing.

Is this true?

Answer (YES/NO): NO